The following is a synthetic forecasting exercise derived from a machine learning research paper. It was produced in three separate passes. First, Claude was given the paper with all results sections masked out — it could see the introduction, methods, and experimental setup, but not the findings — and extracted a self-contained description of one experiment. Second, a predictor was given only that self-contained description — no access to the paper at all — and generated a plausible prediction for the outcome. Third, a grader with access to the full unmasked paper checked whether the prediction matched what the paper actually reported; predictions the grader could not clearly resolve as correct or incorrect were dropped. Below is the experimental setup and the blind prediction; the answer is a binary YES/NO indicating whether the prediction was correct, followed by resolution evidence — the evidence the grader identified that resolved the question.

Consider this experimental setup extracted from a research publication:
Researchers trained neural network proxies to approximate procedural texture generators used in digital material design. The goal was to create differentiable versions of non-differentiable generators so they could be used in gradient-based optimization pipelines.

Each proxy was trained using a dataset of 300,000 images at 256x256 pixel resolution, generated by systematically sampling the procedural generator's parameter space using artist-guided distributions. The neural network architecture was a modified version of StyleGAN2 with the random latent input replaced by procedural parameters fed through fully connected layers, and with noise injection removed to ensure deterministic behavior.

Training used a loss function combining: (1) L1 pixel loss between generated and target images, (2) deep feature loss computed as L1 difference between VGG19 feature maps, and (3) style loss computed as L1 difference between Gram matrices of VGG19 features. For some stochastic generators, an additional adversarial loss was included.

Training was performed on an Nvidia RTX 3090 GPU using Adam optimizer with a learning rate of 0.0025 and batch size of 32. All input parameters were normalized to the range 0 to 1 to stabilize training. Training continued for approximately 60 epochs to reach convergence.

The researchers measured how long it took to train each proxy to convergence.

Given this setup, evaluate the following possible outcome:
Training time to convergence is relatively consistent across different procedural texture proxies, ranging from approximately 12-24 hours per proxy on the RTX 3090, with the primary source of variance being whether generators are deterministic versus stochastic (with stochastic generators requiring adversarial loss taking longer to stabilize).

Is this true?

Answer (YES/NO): NO